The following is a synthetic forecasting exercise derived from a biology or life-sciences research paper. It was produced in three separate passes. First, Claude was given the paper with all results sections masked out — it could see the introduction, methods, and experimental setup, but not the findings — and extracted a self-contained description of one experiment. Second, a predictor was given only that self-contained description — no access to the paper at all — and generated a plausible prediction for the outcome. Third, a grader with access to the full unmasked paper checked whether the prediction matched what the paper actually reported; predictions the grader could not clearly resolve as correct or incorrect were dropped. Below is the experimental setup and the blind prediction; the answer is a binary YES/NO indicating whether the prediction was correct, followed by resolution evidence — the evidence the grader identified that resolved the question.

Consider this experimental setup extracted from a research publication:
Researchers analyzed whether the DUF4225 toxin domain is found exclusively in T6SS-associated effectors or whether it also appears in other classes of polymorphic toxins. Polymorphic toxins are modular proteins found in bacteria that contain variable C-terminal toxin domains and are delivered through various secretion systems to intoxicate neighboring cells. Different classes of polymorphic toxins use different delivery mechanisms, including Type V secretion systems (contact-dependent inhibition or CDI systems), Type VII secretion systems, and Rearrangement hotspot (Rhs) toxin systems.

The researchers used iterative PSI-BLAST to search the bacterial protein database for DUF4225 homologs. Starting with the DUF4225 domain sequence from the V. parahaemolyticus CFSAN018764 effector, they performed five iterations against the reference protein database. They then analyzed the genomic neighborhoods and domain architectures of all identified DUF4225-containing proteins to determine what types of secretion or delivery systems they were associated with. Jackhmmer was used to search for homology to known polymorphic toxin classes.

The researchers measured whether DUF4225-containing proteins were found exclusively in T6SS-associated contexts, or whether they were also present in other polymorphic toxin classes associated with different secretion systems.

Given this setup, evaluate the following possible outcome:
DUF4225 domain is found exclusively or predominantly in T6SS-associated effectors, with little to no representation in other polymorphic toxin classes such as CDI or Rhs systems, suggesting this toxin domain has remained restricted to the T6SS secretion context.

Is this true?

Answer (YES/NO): NO